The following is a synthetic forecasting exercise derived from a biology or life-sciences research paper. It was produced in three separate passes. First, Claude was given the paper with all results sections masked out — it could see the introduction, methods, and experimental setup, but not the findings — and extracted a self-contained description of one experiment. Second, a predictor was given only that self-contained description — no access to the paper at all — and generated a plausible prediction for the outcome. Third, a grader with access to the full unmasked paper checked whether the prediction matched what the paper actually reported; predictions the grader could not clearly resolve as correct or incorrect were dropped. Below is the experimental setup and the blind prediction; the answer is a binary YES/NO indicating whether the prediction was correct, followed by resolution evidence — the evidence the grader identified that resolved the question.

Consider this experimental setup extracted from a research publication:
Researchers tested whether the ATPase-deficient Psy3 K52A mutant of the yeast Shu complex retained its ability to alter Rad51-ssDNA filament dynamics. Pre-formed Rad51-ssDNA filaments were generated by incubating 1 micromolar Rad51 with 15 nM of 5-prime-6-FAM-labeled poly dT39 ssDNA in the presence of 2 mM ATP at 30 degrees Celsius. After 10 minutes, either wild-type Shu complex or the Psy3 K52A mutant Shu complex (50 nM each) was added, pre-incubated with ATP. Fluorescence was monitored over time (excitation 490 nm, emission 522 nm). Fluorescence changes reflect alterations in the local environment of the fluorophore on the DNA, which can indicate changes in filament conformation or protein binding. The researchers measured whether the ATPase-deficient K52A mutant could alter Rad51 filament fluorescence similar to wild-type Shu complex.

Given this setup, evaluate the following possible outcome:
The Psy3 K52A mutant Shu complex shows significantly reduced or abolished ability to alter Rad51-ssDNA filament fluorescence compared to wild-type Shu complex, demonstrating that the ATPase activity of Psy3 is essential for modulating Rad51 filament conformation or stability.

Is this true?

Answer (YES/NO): YES